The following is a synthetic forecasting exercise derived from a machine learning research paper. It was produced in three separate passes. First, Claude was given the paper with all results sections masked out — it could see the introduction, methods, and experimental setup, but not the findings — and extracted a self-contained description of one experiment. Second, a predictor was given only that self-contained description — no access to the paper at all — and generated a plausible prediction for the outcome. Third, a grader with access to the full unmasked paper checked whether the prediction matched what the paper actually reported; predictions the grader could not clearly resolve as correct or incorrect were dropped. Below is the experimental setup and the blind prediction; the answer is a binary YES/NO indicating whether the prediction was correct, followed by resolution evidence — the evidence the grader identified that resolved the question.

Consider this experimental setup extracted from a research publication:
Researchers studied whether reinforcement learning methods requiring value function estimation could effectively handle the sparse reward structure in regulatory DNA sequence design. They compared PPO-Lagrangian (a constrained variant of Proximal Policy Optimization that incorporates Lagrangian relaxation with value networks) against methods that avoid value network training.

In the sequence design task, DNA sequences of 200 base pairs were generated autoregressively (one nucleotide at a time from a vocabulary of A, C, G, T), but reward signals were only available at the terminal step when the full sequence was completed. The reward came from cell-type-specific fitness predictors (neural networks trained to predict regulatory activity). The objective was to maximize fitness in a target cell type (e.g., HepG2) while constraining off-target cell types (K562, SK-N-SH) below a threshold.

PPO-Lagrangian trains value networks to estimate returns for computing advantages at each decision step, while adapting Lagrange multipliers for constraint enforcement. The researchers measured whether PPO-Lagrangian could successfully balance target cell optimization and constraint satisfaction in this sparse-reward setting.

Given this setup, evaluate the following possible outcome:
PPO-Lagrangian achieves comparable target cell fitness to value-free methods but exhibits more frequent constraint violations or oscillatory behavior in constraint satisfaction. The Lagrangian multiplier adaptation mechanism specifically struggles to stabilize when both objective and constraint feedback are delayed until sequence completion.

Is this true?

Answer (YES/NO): NO